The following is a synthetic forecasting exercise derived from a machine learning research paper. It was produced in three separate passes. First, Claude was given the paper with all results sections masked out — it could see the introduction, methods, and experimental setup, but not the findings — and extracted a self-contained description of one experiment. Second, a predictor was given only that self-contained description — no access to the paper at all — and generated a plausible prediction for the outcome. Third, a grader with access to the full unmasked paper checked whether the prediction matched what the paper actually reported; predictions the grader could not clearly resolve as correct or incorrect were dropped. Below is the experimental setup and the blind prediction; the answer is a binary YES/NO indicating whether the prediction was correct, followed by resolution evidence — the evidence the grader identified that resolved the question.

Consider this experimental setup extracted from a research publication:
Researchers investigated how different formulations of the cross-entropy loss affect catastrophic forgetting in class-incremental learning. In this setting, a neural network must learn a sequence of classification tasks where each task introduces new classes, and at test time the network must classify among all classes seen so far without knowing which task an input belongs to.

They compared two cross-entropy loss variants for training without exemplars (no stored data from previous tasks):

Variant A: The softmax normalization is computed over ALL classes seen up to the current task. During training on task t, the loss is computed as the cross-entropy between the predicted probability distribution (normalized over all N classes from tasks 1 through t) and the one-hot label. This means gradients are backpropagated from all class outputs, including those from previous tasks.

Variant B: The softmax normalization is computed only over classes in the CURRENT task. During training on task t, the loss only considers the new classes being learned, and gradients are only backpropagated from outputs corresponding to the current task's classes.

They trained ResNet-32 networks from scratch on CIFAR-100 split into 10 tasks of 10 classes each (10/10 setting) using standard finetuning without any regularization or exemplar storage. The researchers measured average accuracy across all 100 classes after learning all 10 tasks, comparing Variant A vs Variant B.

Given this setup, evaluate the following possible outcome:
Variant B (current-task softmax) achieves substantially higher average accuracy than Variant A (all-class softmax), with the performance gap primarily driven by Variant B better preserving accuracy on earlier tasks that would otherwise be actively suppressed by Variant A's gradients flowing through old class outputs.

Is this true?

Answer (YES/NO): YES